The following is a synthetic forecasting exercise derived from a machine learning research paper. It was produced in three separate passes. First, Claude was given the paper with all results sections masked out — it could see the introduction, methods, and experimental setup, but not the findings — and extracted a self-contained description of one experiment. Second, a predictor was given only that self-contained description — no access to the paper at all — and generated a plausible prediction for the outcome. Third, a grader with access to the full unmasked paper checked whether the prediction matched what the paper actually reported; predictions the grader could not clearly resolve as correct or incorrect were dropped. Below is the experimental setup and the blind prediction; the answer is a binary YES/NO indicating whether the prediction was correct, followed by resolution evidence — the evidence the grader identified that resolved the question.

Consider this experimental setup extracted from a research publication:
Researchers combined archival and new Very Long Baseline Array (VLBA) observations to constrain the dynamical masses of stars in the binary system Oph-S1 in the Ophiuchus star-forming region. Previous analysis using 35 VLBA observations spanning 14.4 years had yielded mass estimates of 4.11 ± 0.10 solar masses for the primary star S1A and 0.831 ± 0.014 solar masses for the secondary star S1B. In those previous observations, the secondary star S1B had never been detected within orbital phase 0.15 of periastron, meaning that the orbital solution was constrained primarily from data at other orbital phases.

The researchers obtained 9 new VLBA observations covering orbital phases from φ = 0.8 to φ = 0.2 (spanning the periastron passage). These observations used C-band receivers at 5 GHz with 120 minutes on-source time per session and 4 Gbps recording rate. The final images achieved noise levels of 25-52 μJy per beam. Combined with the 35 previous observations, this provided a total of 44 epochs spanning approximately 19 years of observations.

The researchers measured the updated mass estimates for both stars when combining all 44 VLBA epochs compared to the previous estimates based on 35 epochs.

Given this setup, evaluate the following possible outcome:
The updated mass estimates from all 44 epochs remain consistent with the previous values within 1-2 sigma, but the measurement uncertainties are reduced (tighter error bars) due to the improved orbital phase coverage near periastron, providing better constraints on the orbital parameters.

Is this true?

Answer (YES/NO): YES